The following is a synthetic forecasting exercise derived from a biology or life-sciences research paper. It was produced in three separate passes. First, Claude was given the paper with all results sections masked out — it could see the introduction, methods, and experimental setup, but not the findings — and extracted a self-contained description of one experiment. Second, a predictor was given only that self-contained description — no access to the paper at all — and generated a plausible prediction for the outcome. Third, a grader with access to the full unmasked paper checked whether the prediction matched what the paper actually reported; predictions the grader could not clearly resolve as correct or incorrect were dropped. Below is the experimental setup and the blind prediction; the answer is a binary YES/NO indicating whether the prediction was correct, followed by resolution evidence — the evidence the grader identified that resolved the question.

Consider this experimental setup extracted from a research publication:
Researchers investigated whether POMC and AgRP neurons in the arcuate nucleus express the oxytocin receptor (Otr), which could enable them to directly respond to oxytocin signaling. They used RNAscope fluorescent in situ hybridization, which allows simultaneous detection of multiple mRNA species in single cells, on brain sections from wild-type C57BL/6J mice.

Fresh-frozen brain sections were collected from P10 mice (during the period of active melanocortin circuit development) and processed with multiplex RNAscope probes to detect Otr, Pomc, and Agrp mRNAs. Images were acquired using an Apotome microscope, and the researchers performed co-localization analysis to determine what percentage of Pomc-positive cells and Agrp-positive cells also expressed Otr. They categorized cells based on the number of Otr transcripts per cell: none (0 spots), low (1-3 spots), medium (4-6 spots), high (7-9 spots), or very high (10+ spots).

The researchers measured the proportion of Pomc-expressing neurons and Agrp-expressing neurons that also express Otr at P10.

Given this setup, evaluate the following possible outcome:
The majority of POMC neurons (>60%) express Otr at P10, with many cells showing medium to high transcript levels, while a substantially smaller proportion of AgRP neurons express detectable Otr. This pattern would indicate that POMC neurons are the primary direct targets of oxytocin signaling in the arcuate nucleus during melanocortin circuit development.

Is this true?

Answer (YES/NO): NO